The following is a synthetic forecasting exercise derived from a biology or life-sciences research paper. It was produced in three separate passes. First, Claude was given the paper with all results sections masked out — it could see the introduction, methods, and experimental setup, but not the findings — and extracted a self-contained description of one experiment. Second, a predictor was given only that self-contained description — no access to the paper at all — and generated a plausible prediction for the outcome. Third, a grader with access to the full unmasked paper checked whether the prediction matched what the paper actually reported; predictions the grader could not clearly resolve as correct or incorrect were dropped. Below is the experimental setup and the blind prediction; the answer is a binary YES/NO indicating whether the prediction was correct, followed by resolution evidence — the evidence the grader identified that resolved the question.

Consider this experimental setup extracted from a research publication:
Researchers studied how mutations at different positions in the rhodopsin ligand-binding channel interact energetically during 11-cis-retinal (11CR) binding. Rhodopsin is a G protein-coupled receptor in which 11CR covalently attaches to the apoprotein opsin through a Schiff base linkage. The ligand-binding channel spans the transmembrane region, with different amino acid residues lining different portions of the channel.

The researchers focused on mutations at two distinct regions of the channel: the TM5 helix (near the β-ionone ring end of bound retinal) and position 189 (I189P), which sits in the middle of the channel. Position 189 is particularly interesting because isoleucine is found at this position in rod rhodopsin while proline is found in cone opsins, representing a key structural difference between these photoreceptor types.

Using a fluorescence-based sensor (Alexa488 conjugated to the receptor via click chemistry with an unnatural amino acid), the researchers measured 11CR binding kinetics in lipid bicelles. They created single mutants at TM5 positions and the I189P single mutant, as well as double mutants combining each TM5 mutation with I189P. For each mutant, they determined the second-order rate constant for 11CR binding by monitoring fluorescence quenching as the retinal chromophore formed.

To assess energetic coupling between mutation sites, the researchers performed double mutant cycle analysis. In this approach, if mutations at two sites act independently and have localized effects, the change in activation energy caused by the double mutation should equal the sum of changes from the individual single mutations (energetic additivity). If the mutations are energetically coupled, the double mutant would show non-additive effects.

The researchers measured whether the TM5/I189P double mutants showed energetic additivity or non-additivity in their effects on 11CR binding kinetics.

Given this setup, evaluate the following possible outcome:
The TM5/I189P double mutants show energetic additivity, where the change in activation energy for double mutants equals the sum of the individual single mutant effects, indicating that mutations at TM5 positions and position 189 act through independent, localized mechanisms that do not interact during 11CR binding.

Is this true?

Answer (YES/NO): YES